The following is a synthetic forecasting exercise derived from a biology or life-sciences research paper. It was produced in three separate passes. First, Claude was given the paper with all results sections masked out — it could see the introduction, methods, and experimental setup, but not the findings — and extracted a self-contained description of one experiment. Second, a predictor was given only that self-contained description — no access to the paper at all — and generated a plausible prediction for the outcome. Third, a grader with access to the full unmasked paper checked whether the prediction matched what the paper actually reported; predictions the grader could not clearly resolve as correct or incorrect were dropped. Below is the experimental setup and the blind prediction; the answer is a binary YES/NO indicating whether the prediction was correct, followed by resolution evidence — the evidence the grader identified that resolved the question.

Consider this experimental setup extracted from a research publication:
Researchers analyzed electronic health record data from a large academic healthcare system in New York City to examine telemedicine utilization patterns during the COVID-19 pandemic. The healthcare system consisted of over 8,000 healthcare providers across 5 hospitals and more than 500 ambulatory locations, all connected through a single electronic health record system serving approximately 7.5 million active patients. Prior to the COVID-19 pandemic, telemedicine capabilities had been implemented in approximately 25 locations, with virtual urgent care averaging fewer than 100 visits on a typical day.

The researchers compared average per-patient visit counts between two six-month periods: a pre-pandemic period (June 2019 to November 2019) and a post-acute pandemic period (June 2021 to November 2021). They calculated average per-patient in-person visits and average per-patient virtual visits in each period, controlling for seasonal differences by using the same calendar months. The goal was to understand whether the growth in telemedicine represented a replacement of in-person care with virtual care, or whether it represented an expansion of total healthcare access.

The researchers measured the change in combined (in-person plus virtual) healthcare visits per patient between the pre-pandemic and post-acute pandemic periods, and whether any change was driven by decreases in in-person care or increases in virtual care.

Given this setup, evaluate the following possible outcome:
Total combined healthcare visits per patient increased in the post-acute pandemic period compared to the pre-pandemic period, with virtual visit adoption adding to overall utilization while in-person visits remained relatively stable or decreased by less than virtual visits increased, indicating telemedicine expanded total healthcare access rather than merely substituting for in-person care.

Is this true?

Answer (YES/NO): YES